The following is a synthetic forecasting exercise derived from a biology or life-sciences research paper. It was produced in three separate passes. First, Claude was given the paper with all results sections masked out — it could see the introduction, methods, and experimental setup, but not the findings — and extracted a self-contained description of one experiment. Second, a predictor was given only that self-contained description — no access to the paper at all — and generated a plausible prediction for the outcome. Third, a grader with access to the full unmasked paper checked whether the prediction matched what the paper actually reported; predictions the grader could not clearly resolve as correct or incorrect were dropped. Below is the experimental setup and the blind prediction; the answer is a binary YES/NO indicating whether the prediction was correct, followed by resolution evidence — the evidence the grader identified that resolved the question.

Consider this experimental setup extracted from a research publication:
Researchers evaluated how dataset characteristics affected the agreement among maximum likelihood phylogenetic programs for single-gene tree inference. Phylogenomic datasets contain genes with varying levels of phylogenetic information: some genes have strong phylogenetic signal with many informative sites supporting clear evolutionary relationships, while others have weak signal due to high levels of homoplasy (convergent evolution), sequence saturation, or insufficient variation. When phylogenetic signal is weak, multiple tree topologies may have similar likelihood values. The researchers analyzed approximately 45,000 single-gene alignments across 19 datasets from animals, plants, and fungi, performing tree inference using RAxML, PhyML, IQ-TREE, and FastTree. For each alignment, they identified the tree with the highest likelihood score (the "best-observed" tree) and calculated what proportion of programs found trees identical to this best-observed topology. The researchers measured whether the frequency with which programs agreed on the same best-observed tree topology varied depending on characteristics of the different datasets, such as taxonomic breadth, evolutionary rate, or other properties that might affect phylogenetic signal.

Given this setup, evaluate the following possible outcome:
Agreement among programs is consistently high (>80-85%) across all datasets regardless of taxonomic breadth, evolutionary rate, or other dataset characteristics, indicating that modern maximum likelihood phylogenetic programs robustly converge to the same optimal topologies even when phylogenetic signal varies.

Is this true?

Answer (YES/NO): NO